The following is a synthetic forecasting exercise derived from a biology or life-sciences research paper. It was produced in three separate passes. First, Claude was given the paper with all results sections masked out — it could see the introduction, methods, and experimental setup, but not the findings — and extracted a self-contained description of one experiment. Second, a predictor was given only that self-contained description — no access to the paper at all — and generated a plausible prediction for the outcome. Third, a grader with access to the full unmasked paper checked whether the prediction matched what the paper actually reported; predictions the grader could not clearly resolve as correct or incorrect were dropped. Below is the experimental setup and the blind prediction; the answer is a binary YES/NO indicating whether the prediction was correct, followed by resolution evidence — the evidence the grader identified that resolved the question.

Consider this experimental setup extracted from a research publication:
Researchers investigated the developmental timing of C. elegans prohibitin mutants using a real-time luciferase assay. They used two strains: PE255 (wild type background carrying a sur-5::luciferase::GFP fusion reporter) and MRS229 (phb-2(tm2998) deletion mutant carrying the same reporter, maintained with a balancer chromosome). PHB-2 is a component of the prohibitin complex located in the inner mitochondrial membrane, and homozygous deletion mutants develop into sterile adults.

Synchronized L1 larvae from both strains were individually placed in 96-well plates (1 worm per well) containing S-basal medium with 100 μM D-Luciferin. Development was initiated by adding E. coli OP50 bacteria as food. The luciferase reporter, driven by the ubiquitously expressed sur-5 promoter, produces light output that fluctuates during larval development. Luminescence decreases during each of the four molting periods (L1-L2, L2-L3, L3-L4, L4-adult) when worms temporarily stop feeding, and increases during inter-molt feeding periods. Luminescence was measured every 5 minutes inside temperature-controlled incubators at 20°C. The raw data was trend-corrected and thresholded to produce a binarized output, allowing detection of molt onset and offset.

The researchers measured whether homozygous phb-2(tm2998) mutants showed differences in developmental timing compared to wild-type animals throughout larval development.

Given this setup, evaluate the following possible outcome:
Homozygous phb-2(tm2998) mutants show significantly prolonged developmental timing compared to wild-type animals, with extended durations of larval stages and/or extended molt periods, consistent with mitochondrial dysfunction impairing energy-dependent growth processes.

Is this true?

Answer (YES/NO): YES